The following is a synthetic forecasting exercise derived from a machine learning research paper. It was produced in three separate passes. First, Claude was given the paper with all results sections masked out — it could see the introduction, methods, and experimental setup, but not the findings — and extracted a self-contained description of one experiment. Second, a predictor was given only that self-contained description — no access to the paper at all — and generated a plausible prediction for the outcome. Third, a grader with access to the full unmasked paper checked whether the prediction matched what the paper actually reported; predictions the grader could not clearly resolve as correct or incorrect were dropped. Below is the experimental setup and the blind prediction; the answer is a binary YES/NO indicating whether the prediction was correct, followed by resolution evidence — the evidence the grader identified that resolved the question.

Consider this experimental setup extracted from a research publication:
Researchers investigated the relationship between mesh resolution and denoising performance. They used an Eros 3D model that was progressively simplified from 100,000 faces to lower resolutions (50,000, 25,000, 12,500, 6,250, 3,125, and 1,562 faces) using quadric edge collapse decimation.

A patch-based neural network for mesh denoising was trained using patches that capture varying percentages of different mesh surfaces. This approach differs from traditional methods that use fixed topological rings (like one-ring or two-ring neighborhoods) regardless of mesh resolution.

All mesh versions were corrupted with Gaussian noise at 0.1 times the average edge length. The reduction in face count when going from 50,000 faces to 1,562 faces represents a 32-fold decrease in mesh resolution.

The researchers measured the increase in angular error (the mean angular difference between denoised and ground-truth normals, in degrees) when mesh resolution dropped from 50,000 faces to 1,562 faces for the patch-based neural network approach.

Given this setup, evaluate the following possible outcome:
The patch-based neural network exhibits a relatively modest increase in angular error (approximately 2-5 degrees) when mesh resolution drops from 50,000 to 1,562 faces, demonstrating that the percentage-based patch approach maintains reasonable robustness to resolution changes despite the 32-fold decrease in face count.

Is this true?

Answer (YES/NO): NO